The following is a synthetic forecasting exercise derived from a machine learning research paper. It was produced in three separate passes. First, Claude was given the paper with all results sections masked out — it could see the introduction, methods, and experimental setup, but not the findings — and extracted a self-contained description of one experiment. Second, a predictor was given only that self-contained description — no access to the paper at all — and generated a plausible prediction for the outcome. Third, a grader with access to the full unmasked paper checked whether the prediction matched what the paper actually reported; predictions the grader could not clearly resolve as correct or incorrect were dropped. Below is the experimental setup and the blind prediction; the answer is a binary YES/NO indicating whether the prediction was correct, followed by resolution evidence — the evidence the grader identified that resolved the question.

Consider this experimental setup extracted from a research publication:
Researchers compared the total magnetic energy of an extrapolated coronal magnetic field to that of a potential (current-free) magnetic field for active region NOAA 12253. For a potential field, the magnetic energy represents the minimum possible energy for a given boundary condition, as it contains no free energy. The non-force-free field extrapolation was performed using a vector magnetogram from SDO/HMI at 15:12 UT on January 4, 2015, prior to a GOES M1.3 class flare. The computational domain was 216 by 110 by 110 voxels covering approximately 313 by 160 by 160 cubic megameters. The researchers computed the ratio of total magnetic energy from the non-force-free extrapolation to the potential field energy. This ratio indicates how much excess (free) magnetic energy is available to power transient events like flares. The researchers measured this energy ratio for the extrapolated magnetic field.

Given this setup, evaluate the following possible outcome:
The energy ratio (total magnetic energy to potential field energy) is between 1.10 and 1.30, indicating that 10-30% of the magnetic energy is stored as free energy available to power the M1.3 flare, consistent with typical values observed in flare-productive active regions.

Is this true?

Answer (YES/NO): NO